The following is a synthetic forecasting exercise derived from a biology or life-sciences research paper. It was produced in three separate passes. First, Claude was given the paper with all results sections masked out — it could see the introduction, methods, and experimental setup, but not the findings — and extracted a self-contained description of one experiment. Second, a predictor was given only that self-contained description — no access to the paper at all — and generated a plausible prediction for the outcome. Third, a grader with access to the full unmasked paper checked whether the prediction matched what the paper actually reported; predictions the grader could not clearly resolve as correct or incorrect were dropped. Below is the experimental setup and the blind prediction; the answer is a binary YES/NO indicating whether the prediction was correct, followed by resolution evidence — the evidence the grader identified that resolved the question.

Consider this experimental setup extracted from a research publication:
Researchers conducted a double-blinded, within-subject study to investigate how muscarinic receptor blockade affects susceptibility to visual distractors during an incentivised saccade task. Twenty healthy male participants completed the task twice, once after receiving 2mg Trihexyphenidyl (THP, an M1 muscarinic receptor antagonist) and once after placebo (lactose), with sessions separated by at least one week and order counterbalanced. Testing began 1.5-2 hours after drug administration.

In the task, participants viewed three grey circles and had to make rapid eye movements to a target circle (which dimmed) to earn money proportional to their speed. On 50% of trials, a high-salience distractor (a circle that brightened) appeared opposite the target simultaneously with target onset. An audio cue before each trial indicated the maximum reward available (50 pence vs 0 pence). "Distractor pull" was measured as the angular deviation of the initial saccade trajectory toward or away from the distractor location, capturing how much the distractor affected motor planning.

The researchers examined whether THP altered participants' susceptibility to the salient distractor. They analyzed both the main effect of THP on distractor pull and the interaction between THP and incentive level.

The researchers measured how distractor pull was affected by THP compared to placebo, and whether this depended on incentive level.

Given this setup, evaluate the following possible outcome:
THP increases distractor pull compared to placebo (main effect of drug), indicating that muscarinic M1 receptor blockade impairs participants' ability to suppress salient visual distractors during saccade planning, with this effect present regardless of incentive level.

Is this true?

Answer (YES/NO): YES